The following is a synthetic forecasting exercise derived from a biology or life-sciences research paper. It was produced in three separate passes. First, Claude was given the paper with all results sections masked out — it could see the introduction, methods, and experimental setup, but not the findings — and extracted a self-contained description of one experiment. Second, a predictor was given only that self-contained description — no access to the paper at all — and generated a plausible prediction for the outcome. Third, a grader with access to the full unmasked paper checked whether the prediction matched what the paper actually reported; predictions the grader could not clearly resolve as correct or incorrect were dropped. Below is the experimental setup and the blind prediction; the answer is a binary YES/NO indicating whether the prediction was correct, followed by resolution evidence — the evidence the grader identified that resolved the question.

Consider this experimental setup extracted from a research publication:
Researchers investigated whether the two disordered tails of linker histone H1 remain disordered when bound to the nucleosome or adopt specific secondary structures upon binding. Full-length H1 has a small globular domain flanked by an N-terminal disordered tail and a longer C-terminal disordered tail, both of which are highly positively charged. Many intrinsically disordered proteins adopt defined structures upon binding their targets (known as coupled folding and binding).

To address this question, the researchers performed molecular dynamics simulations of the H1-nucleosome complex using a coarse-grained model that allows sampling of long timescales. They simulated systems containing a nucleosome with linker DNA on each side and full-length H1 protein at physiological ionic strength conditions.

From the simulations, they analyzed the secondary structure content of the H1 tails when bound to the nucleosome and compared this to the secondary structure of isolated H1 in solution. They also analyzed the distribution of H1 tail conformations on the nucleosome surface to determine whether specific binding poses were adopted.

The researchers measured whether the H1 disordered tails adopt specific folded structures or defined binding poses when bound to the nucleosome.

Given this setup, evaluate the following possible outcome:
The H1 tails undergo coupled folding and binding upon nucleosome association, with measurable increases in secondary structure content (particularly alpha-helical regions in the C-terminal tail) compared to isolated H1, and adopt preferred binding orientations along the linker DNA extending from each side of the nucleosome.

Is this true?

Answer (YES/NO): NO